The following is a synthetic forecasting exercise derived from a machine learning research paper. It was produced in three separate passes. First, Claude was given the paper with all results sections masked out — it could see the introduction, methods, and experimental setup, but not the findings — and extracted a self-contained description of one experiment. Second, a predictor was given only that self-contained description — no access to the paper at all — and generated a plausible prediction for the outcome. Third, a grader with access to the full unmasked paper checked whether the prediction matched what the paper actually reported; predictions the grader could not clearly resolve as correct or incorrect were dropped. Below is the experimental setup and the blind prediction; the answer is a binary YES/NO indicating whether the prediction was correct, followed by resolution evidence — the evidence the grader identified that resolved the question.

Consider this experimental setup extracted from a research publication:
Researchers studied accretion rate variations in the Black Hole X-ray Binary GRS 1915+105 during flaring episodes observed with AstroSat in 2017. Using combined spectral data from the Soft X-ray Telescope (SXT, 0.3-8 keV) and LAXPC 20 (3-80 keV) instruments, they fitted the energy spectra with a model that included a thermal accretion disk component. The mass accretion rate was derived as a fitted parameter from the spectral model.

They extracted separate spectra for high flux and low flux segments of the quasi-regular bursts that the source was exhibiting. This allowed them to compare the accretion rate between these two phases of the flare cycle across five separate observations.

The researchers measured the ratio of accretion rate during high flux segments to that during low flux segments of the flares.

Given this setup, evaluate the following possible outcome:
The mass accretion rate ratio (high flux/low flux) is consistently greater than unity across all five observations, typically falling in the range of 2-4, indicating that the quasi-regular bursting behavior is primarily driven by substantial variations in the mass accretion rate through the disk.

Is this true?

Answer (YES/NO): YES